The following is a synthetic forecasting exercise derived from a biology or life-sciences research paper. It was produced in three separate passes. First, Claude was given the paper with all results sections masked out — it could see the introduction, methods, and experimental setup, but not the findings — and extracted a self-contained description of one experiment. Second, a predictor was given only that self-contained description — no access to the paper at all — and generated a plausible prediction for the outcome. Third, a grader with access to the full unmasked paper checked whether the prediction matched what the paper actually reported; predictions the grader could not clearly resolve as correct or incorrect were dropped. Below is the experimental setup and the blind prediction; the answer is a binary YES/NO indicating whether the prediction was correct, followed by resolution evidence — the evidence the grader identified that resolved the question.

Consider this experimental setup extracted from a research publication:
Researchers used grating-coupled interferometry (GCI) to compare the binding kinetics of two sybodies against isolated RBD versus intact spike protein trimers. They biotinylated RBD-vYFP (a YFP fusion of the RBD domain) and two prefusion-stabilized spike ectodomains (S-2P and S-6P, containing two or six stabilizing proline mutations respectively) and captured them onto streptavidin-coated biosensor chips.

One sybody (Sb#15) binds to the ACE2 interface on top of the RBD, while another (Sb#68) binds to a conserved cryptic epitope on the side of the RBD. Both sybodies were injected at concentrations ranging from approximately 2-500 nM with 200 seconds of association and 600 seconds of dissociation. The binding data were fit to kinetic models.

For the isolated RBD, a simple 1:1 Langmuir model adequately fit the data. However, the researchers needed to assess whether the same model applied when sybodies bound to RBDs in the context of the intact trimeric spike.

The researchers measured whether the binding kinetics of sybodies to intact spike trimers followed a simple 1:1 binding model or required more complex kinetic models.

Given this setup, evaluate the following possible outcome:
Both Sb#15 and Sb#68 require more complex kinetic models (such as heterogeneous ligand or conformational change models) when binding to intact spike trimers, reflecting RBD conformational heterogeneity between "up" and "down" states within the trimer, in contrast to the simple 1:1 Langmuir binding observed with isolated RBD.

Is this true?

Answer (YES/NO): YES